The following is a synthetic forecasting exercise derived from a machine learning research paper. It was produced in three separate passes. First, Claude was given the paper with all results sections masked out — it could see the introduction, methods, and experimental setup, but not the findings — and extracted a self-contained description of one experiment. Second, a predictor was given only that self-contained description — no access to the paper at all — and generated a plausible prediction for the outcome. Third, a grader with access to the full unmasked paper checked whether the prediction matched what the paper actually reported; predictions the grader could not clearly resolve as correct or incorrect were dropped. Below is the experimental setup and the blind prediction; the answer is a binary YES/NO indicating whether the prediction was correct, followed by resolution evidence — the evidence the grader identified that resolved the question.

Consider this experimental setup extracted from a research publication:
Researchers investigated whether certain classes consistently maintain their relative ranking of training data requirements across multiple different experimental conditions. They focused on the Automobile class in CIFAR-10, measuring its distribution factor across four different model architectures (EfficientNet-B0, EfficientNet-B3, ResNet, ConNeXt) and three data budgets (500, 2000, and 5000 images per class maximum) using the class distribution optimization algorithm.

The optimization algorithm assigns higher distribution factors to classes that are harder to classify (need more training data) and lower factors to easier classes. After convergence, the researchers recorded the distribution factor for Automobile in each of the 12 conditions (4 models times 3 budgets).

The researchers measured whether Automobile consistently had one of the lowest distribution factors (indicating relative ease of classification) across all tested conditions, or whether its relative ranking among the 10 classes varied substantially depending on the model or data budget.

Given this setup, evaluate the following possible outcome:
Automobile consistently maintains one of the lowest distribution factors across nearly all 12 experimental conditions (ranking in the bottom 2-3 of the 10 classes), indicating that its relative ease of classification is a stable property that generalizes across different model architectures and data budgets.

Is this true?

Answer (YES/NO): YES